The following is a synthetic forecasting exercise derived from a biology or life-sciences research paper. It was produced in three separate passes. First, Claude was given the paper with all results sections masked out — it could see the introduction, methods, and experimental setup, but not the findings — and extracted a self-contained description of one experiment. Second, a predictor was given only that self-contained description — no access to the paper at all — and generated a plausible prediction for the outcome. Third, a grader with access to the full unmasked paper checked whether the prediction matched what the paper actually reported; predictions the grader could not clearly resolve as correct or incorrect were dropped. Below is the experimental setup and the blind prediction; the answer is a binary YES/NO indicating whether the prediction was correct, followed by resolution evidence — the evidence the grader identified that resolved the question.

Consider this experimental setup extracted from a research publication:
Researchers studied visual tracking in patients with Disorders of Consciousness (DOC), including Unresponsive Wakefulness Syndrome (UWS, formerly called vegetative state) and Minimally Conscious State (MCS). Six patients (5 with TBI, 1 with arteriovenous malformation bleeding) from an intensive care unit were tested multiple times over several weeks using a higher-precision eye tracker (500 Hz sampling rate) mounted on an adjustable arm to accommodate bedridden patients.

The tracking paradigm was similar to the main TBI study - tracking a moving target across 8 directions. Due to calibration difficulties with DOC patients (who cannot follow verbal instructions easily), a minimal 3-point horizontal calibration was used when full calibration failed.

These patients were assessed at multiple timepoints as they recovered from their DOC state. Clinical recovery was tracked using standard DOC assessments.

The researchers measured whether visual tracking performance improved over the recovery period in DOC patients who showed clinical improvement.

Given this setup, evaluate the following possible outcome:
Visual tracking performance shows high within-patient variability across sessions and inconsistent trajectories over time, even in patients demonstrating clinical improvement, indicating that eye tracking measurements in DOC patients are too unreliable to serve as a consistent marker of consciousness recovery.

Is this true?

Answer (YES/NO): NO